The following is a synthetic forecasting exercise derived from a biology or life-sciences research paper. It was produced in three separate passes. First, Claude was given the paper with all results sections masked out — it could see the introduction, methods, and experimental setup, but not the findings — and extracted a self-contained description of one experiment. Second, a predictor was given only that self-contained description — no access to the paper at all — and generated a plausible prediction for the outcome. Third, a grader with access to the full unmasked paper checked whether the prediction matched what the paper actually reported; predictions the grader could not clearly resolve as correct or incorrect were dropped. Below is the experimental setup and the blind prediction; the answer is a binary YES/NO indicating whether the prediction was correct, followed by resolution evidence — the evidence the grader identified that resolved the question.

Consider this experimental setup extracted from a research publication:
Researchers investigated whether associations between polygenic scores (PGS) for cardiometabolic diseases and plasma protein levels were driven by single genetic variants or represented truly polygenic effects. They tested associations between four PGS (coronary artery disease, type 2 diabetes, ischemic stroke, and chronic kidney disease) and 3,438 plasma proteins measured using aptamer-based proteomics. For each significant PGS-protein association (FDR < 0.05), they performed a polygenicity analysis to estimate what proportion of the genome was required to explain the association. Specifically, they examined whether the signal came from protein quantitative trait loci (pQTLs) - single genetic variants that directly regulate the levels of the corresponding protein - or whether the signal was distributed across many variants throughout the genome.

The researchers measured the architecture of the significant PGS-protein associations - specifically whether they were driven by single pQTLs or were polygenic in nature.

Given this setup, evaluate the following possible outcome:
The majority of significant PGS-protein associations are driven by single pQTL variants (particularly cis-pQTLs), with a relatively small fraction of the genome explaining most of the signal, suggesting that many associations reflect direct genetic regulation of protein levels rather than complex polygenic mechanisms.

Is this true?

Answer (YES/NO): NO